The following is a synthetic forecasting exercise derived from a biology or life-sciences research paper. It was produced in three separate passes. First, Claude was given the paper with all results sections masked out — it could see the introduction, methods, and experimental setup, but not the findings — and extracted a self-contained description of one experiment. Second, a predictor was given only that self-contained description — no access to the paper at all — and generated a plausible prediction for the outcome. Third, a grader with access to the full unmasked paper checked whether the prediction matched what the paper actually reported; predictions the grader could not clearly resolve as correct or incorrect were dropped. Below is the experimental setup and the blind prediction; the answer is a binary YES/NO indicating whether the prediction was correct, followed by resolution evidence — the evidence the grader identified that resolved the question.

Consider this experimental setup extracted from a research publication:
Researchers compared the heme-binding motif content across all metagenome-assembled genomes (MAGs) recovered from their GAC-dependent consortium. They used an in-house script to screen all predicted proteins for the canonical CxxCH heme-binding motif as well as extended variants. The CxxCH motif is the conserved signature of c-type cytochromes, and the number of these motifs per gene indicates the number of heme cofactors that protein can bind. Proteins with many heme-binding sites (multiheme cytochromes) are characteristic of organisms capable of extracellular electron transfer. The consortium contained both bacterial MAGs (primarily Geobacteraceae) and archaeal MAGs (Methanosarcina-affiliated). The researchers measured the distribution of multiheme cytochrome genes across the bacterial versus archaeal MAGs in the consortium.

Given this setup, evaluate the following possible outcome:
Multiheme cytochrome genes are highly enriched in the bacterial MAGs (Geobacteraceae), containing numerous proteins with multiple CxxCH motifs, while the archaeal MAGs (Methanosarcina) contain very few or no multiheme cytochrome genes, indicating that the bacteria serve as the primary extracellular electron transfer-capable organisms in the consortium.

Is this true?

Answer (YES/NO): NO